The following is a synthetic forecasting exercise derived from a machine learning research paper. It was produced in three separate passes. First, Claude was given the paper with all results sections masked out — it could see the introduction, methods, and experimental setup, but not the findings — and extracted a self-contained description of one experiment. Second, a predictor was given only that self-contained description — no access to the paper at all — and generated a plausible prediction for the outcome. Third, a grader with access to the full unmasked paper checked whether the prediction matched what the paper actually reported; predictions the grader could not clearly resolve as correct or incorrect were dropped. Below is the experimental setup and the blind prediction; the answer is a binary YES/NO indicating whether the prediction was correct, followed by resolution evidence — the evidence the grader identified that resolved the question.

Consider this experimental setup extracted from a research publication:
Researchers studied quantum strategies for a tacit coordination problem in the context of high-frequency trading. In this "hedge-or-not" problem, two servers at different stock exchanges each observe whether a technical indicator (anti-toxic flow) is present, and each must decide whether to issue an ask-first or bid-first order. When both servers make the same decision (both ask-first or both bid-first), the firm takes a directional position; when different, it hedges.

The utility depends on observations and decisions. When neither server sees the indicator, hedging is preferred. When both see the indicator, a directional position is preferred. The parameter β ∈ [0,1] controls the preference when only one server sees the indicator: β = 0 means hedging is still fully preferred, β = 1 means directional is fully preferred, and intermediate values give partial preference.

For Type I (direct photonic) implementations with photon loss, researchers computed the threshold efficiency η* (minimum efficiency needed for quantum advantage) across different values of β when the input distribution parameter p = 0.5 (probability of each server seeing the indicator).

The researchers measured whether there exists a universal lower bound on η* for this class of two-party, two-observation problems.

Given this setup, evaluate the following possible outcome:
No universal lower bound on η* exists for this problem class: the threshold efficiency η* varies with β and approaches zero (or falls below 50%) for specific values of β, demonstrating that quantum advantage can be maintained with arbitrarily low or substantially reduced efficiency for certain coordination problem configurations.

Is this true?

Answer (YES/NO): NO